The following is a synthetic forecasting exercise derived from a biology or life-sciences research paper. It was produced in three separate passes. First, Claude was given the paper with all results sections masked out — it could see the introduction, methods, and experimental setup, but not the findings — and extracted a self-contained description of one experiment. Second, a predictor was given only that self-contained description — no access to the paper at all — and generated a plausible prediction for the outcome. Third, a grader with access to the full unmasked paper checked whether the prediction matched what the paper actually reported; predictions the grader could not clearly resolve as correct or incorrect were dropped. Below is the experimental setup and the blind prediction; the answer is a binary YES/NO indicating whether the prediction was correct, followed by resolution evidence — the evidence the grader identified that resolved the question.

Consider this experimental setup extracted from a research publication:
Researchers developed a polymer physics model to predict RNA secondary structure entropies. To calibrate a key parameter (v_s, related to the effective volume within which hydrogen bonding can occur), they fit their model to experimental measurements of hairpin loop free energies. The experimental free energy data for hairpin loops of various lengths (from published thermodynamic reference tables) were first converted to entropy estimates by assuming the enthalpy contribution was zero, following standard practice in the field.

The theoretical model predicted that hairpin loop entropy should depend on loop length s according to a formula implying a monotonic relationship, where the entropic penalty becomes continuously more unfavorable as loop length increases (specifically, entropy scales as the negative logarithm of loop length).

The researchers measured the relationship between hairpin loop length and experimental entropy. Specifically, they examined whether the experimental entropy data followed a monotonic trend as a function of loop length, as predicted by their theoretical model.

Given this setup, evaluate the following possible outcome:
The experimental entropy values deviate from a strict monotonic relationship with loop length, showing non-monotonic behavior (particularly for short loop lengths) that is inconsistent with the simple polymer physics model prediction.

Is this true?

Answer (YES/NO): YES